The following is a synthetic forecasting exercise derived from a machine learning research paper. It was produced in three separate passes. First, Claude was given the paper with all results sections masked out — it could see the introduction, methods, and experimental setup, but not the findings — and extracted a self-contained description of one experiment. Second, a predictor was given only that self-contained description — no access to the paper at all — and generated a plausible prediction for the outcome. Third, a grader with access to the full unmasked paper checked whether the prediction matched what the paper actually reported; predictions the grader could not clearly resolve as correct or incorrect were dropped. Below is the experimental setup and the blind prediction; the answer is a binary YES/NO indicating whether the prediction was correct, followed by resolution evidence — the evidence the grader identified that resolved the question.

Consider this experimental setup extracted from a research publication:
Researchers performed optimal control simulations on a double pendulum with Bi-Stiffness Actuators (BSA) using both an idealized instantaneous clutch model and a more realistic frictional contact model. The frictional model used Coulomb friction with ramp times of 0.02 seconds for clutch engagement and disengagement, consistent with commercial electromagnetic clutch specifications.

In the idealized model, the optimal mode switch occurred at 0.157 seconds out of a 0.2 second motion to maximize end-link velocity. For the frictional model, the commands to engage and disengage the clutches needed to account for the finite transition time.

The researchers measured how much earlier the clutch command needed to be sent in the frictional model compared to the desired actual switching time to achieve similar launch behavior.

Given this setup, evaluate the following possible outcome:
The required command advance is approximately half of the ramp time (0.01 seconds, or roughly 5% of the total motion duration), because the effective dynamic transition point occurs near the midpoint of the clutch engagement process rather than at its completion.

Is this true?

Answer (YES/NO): YES